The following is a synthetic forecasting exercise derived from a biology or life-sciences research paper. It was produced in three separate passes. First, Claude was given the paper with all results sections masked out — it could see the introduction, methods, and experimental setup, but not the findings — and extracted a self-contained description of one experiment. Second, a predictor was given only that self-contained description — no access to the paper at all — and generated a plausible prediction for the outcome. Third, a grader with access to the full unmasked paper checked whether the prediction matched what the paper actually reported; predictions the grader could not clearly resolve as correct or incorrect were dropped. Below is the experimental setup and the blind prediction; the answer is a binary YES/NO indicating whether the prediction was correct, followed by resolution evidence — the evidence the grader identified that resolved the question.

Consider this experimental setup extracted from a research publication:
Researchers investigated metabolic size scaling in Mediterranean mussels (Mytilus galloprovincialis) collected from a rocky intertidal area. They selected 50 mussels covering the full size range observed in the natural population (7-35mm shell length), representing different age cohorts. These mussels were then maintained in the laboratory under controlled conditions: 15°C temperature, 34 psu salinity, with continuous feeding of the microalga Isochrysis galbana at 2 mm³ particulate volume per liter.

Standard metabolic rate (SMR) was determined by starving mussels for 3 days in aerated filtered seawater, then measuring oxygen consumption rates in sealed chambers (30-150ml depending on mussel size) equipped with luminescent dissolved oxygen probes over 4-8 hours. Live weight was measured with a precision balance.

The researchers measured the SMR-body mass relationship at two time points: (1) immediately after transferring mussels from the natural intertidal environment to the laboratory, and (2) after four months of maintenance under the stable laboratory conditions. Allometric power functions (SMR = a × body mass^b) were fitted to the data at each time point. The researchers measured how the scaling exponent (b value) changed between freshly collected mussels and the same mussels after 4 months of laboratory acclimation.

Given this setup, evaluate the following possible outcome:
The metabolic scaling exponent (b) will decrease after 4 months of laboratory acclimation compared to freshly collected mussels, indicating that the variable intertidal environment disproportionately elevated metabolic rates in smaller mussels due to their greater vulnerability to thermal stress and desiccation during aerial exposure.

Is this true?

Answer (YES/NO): NO